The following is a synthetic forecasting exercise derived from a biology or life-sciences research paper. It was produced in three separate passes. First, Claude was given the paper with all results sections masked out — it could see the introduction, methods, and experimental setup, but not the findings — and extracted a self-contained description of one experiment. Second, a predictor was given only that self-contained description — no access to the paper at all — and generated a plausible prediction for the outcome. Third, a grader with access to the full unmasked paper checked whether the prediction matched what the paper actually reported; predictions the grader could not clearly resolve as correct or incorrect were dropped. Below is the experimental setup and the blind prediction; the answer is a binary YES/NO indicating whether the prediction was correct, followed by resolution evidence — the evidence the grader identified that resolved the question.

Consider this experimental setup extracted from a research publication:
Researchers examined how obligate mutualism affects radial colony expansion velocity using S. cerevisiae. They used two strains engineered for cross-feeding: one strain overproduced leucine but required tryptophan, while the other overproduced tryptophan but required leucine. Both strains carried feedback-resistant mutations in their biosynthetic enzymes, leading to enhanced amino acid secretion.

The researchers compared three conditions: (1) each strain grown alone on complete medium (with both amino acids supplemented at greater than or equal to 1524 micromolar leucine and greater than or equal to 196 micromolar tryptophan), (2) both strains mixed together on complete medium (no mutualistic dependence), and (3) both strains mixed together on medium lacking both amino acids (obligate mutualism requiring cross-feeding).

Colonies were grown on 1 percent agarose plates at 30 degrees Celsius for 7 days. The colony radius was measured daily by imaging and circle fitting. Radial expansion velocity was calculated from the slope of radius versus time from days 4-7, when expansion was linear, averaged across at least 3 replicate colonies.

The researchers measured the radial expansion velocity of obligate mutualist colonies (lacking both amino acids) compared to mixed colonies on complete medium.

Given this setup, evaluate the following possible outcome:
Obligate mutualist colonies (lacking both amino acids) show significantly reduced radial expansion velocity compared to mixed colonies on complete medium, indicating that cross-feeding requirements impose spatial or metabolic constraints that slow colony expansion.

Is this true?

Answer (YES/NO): YES